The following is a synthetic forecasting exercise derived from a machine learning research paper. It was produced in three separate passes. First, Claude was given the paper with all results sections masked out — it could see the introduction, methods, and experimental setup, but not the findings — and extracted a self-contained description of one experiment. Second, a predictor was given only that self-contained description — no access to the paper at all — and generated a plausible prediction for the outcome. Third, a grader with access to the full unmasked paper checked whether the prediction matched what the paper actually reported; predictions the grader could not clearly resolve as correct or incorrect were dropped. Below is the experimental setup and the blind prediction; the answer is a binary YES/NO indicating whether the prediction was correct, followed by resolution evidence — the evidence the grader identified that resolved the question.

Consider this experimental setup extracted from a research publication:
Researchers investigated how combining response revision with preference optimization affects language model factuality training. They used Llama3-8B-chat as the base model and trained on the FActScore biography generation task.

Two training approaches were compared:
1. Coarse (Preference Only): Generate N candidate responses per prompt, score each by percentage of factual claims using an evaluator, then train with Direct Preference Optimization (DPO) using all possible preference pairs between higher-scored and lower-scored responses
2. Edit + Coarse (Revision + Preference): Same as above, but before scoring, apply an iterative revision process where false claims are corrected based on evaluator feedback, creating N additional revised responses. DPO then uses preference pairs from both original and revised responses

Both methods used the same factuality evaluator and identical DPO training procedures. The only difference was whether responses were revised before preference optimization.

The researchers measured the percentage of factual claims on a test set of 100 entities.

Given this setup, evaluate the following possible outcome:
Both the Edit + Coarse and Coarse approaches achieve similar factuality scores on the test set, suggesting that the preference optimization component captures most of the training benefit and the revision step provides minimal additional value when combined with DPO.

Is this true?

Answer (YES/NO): NO